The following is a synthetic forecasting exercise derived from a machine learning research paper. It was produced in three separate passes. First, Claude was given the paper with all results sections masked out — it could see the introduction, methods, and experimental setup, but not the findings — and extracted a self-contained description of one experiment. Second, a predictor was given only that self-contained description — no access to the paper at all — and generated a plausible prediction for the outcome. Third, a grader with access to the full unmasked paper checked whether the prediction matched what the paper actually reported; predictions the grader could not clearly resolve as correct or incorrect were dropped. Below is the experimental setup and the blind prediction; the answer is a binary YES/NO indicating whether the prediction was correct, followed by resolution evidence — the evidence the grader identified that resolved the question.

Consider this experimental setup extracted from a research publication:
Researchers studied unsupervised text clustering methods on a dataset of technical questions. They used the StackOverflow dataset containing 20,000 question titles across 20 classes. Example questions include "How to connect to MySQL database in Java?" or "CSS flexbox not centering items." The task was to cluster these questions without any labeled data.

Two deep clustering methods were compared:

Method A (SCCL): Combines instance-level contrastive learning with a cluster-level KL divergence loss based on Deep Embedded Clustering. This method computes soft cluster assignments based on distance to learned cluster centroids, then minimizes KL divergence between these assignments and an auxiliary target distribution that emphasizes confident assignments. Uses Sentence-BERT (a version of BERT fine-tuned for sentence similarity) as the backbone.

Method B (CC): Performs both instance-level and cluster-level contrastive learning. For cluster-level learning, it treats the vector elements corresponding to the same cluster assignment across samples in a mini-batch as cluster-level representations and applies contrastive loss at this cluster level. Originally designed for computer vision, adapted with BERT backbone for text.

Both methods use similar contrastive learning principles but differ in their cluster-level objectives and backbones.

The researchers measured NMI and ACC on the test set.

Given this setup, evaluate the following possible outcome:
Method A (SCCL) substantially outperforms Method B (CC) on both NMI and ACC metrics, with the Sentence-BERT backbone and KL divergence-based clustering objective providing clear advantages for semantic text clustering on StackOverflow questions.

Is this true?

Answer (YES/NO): YES